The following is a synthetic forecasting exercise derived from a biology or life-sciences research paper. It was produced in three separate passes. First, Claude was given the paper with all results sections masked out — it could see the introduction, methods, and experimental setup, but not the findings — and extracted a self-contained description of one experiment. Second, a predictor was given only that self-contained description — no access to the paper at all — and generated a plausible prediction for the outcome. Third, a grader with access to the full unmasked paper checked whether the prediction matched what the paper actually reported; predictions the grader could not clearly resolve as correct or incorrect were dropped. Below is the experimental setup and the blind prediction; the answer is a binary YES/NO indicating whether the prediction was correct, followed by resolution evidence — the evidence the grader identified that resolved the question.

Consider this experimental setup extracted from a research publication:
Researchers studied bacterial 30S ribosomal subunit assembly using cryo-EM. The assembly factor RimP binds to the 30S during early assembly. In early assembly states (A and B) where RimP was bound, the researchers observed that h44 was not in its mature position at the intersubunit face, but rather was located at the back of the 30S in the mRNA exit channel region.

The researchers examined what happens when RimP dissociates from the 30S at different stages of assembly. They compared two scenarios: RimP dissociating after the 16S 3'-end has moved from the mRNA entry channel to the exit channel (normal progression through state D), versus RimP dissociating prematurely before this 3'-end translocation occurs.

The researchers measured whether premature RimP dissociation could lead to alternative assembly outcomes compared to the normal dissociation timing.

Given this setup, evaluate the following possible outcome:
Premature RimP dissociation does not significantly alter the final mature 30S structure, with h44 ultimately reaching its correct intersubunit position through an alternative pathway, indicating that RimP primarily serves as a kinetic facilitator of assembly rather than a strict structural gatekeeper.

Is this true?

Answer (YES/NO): NO